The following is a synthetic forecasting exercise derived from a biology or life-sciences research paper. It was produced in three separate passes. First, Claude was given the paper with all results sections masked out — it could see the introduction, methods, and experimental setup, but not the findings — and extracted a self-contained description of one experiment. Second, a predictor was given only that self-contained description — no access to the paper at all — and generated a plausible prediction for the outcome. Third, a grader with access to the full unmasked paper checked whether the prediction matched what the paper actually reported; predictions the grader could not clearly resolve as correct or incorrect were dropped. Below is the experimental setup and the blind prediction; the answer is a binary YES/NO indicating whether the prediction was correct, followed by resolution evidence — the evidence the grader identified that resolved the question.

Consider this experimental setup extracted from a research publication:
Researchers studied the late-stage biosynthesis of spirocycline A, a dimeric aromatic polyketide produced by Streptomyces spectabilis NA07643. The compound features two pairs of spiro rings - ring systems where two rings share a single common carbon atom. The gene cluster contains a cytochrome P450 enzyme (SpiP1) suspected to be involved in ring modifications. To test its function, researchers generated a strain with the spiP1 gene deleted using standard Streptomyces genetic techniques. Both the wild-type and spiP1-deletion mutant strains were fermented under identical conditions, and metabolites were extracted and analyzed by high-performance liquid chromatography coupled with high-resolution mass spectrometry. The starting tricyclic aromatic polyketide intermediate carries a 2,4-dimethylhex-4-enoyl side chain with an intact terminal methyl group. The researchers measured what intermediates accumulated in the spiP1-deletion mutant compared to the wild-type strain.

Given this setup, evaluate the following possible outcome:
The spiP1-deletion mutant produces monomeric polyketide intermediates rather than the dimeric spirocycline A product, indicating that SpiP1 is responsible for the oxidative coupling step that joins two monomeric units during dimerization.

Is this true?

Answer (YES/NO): NO